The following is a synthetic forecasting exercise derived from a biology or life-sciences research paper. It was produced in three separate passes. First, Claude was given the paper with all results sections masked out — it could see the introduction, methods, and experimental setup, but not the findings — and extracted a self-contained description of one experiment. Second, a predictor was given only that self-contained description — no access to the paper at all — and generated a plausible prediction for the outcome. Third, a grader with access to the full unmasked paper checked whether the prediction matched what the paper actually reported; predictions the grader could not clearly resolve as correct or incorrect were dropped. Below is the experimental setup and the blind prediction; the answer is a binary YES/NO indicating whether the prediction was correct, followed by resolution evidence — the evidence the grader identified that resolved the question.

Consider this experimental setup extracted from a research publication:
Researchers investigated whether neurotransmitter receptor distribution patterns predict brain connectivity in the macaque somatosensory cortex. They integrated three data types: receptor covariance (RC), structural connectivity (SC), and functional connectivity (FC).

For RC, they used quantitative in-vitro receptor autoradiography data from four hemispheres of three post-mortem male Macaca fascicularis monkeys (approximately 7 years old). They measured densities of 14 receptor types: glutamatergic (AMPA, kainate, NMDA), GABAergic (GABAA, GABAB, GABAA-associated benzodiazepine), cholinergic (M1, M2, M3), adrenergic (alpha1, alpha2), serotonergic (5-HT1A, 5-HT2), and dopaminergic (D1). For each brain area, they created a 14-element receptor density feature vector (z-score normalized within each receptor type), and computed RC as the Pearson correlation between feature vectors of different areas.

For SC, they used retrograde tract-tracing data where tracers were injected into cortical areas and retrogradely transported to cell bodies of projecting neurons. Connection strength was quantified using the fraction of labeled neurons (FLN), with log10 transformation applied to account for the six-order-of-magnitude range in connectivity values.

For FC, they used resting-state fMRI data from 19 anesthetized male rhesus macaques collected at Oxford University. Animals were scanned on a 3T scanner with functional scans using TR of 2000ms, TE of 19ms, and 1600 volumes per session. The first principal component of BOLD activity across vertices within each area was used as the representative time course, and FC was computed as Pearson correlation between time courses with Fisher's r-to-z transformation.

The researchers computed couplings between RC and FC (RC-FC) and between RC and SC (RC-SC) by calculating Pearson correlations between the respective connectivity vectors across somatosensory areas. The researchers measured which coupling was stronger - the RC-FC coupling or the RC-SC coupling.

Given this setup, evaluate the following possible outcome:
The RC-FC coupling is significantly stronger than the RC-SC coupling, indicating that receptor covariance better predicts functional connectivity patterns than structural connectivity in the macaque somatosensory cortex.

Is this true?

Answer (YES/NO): YES